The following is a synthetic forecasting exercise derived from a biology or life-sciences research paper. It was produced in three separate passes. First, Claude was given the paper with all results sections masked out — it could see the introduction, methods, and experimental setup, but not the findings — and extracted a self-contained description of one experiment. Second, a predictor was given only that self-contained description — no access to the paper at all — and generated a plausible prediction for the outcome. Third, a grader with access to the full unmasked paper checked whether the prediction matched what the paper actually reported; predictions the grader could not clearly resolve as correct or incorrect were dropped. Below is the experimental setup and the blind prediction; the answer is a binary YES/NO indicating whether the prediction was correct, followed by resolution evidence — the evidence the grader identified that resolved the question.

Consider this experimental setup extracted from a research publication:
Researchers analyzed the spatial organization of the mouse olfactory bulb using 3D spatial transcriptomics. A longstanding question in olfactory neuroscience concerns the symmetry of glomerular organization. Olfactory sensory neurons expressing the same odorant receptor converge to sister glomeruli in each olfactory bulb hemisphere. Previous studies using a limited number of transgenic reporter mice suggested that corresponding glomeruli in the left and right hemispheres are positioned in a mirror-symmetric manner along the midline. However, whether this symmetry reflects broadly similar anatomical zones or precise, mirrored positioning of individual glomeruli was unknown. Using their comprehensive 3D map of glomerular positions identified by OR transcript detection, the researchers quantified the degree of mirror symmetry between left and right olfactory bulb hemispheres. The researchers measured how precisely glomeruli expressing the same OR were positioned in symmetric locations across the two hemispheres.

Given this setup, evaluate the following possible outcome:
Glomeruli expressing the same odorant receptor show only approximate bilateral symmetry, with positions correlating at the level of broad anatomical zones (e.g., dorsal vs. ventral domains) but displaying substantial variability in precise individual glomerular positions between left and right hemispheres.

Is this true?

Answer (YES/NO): NO